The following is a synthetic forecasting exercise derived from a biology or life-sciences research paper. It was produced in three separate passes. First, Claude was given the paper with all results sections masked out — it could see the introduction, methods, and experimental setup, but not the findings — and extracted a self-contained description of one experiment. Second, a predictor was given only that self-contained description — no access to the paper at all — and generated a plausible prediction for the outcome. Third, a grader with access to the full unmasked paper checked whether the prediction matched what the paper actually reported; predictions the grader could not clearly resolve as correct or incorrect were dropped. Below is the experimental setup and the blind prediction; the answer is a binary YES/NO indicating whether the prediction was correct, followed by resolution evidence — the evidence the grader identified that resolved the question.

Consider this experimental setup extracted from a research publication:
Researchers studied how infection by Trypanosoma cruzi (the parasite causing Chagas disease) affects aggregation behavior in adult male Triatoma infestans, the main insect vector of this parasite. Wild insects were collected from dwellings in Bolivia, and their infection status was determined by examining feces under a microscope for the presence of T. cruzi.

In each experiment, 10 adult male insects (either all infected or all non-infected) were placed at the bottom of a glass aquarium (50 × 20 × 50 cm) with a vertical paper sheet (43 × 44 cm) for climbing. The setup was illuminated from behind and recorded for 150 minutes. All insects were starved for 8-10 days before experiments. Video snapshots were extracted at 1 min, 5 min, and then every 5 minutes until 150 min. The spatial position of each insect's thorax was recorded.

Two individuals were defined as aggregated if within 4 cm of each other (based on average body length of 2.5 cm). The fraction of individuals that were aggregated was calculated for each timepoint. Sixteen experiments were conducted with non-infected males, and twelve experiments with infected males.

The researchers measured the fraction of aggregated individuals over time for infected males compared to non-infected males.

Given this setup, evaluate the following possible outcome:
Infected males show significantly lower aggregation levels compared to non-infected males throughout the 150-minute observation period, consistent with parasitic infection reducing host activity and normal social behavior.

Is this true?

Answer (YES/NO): NO